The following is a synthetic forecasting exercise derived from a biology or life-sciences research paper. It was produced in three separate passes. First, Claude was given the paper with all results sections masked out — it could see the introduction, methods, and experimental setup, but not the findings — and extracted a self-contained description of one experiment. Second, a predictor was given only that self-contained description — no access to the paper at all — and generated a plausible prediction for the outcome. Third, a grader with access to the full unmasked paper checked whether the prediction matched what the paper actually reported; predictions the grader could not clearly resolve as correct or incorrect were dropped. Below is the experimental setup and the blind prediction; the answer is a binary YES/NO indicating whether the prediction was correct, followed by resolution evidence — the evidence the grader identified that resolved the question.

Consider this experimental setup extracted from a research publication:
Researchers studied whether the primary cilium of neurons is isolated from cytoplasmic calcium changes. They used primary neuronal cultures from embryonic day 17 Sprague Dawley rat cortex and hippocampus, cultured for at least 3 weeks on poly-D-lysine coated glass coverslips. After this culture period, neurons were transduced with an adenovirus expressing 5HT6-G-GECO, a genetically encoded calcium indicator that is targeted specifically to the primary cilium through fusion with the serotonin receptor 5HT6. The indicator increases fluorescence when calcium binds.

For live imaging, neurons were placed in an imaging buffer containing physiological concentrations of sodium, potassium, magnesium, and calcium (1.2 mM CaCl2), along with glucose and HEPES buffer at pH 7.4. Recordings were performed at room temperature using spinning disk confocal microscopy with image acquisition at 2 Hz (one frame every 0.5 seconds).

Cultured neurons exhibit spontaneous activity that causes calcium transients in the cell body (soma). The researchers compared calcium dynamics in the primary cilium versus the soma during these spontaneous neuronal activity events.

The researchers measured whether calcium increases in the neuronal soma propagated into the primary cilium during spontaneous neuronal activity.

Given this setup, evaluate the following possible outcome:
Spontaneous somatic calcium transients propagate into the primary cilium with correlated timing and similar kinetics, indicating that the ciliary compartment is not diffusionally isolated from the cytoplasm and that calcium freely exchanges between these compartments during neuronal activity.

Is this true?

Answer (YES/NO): NO